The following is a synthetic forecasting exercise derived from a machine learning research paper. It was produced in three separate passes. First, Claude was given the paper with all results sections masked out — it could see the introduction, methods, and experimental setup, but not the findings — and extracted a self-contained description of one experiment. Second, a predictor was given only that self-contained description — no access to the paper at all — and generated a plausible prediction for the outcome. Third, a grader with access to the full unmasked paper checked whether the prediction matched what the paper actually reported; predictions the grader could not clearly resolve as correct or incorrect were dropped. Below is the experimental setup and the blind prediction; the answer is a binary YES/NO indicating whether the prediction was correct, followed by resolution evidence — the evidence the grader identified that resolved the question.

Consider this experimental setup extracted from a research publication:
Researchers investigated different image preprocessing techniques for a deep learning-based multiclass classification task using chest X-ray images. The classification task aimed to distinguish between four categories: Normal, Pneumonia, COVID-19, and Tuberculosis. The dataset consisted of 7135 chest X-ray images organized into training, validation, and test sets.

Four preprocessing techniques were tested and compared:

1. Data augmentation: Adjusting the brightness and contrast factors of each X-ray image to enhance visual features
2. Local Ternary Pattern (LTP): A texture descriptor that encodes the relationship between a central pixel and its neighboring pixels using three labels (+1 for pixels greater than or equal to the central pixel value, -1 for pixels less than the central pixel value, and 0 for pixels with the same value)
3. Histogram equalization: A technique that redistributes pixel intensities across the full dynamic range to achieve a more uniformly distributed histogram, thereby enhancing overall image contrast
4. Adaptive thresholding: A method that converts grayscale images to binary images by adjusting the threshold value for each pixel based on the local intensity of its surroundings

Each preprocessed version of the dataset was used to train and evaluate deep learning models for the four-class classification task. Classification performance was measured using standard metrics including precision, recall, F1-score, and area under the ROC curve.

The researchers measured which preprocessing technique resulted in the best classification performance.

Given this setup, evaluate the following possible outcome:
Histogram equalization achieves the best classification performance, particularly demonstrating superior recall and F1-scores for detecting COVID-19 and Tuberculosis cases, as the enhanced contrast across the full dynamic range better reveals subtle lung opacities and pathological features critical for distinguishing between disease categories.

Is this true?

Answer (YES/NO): NO